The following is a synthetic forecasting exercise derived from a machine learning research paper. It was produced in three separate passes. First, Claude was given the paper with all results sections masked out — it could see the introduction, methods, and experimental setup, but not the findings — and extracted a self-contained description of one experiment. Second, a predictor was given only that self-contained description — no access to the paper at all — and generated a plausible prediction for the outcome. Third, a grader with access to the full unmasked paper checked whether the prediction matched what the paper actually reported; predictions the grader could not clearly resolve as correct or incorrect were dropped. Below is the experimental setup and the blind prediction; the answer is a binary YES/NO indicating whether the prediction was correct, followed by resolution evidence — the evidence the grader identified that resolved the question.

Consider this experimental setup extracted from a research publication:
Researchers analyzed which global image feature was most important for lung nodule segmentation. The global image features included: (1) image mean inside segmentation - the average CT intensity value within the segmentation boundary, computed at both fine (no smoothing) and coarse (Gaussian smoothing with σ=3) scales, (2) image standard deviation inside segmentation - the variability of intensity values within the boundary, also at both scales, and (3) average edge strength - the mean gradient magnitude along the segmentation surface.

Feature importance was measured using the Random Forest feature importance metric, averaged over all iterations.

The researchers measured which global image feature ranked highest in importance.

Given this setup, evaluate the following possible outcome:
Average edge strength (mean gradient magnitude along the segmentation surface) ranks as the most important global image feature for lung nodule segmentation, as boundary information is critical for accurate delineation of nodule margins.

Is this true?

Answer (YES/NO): NO